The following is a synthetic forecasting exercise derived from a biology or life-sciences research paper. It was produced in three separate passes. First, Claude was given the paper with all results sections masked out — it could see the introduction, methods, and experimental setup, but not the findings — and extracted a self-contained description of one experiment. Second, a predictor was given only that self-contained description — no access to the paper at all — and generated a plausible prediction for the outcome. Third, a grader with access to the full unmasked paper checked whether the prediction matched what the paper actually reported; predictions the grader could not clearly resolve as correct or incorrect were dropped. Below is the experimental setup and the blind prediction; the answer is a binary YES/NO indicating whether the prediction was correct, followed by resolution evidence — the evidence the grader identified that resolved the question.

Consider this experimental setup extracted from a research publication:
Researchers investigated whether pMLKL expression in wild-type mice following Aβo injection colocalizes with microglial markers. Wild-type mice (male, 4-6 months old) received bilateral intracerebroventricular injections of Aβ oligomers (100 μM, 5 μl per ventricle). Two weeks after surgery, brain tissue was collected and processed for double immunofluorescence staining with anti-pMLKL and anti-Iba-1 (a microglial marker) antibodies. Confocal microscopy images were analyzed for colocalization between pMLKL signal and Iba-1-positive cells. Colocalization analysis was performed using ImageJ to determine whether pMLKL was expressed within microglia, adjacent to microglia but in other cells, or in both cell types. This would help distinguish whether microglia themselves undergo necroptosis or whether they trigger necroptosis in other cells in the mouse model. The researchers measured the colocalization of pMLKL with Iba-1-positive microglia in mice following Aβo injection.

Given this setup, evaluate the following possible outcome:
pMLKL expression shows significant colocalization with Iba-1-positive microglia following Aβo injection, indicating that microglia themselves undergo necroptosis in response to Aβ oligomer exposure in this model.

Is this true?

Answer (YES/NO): NO